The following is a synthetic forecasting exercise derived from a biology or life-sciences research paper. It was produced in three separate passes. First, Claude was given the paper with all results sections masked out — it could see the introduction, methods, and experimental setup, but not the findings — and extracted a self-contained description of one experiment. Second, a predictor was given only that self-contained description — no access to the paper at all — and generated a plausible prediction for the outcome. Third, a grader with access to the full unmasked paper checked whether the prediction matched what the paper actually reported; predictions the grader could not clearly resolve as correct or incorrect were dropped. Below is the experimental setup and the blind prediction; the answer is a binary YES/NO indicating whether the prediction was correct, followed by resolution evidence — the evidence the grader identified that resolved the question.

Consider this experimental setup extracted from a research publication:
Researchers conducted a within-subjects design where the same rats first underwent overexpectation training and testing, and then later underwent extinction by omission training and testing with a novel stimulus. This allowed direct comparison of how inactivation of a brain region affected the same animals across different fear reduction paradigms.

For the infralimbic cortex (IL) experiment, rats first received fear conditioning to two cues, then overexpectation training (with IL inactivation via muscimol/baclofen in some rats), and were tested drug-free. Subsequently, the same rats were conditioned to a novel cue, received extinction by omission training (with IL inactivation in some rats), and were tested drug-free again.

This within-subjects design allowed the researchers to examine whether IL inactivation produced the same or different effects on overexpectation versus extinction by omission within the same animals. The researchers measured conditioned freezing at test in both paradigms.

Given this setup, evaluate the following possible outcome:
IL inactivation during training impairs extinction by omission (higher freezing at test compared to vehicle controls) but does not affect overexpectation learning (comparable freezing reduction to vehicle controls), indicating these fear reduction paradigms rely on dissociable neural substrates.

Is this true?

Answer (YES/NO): YES